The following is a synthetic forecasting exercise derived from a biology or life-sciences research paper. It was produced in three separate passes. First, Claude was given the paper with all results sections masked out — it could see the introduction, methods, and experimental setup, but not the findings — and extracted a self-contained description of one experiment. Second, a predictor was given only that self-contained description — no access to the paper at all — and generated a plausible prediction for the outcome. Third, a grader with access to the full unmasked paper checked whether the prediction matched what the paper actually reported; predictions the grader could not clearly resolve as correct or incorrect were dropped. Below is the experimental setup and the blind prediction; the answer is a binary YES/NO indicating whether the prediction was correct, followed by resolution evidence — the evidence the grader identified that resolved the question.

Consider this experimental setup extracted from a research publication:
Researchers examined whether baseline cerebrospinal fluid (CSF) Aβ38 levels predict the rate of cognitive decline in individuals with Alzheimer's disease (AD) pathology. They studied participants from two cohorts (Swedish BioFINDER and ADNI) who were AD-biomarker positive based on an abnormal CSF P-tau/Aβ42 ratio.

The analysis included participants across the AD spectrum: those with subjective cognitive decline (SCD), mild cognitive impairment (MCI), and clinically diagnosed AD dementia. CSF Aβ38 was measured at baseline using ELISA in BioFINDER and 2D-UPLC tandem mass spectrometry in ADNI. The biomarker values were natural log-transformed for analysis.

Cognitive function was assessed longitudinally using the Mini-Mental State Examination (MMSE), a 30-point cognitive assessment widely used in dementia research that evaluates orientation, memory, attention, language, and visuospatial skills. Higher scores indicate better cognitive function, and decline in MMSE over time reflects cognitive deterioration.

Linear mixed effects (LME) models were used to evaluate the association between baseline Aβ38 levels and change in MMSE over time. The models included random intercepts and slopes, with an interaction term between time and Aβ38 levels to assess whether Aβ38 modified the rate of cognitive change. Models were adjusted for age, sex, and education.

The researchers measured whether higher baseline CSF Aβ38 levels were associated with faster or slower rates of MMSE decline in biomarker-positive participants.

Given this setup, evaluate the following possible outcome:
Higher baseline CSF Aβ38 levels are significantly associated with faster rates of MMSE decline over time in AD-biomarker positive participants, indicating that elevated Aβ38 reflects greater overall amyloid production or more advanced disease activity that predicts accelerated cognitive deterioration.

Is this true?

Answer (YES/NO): NO